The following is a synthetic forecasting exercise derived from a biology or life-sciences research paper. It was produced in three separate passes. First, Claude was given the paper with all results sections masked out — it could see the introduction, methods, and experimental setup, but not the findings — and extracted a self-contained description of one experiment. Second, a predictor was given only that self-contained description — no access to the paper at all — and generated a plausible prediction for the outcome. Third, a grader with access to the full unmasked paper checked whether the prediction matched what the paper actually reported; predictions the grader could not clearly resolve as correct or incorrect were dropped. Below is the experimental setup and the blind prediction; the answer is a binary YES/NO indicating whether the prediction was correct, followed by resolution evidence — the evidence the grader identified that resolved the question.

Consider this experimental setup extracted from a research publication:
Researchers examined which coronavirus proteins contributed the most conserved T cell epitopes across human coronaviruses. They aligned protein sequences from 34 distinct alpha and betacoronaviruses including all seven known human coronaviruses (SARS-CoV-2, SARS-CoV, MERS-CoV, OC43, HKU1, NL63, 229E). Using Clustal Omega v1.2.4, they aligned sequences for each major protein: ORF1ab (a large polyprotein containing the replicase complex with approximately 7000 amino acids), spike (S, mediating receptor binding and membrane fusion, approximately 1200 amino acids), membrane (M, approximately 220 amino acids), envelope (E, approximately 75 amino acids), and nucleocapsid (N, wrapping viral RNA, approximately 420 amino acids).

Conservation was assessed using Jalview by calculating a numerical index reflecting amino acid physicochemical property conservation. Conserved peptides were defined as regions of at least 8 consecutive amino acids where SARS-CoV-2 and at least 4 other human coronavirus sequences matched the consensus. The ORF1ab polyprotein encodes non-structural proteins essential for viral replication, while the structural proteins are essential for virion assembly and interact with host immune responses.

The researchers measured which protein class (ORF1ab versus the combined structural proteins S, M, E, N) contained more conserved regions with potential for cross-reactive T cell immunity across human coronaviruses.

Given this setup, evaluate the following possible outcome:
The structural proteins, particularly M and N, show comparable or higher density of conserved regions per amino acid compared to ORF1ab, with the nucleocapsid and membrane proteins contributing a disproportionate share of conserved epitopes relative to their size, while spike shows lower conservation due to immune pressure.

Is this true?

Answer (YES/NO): NO